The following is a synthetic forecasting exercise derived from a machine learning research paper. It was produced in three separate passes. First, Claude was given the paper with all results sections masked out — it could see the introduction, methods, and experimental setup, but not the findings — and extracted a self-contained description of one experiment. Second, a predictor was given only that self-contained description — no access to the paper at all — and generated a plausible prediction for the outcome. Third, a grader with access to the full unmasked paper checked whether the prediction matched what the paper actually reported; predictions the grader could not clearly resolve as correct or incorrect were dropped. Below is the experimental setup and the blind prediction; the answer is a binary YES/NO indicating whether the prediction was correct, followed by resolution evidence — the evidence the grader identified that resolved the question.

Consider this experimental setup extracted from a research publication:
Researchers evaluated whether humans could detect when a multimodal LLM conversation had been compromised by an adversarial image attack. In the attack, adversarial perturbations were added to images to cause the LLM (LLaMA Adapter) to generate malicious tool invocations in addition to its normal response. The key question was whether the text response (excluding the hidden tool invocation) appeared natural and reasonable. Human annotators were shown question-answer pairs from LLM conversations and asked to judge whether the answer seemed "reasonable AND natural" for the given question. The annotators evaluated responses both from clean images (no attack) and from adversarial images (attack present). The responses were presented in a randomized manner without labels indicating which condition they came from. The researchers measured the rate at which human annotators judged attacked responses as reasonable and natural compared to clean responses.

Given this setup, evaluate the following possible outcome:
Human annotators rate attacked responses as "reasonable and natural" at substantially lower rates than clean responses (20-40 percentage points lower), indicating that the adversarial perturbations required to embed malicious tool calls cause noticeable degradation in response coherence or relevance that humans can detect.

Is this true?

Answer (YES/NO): NO